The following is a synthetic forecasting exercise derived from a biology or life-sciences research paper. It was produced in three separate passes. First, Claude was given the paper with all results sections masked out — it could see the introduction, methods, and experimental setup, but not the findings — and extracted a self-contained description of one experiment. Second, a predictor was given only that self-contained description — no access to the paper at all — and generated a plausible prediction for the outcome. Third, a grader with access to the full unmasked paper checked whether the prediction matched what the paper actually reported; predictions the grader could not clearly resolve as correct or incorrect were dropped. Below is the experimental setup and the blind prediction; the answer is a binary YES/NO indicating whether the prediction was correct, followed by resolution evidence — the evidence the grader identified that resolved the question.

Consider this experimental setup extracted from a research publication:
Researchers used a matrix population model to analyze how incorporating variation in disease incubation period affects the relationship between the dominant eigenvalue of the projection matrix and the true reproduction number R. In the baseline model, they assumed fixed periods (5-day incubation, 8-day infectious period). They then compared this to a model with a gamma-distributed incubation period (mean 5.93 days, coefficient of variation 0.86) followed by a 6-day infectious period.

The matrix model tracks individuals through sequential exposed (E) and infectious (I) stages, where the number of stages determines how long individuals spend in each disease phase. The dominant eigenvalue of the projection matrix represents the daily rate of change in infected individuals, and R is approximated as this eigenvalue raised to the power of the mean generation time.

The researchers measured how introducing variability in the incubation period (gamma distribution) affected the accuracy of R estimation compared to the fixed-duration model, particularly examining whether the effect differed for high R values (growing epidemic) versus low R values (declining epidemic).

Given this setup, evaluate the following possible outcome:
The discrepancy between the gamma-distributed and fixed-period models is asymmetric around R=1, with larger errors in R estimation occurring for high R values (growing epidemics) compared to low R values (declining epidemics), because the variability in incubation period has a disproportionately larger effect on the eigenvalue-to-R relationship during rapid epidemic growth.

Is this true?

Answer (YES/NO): YES